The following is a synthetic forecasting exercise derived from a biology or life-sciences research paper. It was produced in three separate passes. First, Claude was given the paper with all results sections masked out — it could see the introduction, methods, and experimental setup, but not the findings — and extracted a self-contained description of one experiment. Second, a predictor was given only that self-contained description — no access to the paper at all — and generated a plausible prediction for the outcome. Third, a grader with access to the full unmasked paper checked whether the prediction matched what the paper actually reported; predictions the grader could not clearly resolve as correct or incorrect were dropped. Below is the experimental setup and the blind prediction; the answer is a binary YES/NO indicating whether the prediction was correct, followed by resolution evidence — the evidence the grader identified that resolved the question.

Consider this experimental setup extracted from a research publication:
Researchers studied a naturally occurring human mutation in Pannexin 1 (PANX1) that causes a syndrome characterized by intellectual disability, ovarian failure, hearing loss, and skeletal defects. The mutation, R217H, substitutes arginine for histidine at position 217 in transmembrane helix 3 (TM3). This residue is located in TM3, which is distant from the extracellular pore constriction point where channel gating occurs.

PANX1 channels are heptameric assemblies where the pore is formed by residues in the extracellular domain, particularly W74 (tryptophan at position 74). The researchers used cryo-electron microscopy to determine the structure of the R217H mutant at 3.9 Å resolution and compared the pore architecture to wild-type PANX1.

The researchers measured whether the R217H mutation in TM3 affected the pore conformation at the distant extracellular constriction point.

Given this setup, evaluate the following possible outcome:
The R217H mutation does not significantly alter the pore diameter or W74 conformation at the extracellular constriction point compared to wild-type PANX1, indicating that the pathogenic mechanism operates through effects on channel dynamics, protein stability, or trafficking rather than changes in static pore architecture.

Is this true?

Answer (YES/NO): NO